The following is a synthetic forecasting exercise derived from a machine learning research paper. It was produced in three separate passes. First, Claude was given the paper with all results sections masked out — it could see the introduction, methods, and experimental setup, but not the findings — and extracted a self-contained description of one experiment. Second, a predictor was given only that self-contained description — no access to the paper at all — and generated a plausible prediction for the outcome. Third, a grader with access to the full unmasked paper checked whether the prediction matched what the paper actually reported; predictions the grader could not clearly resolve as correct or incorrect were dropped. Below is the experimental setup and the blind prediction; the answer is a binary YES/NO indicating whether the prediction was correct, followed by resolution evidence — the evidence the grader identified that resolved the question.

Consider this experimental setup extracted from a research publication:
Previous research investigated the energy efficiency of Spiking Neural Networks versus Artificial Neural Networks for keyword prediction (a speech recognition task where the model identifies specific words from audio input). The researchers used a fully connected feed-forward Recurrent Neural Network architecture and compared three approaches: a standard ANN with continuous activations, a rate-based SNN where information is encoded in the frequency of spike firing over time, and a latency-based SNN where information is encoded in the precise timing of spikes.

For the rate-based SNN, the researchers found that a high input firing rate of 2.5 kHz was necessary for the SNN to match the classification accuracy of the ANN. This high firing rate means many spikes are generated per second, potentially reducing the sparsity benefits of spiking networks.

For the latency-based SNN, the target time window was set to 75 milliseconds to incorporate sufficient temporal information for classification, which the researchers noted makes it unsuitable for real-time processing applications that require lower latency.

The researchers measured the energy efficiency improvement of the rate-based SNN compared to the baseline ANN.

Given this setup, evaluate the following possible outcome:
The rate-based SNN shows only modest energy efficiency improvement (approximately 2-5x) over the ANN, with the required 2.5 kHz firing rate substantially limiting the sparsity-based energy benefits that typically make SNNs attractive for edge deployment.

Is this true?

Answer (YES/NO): NO